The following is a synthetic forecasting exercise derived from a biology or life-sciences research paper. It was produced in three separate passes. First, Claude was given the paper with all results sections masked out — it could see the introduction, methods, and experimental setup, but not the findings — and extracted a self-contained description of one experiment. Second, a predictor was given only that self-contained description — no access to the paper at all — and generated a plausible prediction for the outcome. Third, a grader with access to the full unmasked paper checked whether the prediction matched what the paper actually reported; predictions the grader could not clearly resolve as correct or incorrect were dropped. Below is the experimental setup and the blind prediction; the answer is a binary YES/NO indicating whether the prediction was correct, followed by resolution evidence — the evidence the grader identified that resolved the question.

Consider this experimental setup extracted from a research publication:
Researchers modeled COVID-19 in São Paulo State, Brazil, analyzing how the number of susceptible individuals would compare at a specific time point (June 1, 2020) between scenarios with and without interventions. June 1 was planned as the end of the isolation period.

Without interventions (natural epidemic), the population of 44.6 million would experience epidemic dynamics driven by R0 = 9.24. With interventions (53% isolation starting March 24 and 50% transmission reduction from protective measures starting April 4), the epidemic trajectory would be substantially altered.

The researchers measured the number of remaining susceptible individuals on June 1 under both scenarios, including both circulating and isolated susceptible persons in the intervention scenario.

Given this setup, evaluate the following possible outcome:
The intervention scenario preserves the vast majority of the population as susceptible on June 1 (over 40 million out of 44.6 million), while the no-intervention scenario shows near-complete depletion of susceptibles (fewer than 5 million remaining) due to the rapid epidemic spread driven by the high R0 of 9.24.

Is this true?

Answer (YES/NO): NO